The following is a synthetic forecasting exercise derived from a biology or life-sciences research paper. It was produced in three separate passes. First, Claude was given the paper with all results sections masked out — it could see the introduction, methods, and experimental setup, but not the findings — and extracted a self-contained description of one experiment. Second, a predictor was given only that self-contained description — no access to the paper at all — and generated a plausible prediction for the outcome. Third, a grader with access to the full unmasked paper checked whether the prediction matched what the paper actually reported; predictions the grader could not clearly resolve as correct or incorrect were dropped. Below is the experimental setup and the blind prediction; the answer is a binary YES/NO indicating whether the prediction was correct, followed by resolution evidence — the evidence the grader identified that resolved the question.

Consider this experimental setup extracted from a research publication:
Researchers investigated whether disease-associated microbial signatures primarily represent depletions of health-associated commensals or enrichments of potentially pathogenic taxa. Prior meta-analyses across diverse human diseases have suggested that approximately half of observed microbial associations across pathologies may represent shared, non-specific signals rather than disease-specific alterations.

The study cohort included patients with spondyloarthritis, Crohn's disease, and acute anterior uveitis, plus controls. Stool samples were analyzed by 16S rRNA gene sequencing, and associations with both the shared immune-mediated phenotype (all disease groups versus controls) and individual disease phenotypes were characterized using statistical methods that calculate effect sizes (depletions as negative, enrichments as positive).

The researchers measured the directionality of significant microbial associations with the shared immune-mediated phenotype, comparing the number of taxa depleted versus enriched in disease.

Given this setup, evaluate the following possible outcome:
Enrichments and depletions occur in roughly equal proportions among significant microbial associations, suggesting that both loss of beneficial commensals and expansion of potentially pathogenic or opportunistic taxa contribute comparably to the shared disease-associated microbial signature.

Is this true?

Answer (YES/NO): NO